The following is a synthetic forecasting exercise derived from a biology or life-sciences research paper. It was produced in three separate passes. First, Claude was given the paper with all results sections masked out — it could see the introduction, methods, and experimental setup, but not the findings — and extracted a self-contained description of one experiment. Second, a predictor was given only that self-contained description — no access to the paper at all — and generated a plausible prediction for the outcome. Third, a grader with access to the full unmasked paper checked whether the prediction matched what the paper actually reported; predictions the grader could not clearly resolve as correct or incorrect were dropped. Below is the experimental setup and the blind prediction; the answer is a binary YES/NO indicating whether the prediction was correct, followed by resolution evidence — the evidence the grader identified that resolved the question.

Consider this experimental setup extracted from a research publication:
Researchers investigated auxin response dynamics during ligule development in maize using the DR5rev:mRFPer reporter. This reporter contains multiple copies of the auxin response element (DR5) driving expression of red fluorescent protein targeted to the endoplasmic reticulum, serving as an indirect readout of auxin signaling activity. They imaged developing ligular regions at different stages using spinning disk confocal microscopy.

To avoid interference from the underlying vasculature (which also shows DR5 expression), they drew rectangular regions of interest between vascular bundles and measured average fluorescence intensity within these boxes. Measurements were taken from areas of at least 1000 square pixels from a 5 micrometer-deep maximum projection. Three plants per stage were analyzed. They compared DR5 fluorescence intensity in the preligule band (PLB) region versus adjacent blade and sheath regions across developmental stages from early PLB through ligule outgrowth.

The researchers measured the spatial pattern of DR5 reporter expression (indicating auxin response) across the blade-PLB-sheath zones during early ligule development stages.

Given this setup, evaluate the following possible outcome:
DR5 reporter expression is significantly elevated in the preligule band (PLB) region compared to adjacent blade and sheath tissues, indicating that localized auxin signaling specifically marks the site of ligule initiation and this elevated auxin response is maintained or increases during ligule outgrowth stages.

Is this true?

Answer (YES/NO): NO